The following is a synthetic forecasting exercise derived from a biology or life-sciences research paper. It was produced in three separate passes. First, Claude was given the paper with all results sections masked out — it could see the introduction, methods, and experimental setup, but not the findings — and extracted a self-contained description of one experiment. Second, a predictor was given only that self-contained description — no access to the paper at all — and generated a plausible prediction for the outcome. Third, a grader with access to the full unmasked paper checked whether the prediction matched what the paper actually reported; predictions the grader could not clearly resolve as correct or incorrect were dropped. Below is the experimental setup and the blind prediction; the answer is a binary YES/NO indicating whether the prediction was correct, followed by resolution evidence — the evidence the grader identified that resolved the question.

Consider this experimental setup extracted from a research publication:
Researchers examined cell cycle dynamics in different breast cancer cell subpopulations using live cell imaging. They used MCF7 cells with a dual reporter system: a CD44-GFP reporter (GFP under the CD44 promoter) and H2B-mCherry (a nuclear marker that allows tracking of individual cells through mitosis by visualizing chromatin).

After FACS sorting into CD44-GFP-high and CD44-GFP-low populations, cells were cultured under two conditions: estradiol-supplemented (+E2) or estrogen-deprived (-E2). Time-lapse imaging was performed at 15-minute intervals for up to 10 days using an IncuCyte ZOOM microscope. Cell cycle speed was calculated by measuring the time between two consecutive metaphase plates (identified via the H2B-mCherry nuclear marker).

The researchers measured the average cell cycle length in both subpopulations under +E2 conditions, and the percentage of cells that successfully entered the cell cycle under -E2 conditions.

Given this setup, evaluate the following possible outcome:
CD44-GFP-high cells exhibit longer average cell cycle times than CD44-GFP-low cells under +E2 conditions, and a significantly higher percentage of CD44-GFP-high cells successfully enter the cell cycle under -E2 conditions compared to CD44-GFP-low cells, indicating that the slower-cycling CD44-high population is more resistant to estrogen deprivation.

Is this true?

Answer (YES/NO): NO